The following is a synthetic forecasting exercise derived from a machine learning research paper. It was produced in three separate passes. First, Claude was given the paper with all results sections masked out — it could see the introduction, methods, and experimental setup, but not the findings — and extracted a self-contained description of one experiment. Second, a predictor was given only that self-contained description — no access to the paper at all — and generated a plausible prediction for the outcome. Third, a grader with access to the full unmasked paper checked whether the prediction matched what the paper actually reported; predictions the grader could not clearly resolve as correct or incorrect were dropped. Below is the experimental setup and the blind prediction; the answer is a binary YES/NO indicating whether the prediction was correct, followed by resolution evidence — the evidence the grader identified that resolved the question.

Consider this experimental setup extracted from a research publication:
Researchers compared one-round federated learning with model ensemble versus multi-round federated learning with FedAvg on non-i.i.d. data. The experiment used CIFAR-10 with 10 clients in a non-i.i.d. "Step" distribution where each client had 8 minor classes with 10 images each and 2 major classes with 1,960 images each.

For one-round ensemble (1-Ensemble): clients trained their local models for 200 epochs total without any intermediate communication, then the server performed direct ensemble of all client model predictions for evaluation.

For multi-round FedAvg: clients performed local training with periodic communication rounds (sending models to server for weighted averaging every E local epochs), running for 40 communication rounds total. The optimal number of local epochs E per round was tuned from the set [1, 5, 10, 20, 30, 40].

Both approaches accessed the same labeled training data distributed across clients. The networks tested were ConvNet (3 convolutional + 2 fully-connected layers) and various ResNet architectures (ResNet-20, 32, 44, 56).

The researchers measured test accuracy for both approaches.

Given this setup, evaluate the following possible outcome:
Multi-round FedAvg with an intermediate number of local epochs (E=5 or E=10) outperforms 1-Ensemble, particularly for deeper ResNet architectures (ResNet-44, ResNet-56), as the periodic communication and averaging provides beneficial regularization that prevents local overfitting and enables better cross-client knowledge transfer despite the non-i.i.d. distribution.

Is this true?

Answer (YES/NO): NO